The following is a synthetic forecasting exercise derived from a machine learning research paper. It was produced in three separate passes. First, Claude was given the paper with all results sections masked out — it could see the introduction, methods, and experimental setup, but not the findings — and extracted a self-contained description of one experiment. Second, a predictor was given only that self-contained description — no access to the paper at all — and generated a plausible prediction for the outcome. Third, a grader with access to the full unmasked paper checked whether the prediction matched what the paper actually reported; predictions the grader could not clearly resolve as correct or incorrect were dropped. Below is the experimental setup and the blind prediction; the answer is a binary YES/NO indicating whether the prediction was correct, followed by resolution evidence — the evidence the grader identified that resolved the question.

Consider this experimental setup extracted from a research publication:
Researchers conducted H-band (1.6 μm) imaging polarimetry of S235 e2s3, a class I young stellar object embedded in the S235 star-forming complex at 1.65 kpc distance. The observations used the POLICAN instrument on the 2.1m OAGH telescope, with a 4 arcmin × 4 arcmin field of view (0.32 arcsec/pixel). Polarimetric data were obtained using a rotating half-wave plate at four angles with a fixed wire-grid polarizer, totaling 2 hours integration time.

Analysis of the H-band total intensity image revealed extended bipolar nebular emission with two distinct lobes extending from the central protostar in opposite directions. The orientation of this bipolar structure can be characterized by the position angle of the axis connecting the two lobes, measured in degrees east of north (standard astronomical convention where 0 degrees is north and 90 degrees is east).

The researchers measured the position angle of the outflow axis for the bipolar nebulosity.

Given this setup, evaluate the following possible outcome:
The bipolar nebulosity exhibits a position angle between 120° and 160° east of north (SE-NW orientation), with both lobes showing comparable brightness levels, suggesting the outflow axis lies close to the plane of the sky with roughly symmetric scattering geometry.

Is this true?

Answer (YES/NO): YES